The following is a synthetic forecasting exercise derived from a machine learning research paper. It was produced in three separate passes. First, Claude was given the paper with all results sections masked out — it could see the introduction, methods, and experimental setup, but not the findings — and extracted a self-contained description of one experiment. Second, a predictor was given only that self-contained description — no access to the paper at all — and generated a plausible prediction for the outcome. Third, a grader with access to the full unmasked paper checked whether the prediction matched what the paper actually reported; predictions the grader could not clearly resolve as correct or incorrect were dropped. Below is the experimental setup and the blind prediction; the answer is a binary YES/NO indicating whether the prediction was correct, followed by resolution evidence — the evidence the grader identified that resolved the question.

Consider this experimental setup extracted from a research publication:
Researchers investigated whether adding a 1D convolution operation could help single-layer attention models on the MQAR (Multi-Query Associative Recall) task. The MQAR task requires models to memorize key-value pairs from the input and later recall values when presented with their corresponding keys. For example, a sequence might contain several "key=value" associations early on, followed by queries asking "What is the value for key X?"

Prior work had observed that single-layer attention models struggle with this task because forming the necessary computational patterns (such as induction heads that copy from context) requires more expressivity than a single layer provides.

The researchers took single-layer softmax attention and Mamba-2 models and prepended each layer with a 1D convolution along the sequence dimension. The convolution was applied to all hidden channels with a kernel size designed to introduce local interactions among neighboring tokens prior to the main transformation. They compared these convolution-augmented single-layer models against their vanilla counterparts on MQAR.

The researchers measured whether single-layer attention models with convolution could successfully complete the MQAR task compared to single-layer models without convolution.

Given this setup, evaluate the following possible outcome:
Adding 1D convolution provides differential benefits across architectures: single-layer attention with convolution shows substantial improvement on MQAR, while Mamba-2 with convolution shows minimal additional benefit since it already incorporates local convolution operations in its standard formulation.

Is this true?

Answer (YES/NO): NO